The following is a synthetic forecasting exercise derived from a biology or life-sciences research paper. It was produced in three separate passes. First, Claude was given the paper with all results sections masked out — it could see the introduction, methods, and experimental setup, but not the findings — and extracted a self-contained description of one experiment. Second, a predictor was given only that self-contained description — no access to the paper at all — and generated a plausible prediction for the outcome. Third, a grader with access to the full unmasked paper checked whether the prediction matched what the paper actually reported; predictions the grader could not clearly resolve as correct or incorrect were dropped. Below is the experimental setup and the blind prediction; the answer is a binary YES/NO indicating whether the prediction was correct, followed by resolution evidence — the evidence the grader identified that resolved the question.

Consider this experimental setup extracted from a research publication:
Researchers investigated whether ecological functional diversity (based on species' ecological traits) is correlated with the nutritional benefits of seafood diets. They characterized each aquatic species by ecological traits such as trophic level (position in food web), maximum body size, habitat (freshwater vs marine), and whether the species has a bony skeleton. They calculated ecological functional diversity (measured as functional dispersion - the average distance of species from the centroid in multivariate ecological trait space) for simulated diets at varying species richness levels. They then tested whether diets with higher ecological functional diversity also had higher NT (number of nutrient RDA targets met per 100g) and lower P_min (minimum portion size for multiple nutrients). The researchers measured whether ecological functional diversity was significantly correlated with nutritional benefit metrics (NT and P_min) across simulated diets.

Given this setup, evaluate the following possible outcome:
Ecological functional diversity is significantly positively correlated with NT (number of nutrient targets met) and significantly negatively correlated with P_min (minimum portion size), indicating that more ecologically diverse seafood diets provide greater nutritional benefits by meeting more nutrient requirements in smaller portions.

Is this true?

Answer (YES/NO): YES